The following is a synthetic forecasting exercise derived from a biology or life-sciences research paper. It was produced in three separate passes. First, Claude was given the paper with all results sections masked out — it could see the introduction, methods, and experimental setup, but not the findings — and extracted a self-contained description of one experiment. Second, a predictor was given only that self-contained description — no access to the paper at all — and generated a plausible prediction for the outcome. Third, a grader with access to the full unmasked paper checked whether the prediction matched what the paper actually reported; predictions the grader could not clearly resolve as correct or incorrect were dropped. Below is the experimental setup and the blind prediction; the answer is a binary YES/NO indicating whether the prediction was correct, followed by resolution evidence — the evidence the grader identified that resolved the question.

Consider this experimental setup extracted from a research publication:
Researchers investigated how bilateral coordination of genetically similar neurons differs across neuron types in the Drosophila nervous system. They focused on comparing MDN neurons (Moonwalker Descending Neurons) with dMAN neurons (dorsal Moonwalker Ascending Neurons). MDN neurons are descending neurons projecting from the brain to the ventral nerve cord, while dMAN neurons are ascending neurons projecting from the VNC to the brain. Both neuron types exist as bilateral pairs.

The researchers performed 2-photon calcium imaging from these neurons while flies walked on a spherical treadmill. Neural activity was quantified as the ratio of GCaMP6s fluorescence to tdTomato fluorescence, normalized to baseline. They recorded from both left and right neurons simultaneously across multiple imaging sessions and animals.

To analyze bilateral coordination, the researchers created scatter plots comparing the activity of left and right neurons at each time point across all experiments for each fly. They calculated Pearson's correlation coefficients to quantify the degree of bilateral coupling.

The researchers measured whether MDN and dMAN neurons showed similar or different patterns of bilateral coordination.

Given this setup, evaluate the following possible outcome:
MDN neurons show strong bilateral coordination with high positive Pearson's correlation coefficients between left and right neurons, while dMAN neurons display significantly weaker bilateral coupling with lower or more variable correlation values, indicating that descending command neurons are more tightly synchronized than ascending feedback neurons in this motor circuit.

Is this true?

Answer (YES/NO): NO